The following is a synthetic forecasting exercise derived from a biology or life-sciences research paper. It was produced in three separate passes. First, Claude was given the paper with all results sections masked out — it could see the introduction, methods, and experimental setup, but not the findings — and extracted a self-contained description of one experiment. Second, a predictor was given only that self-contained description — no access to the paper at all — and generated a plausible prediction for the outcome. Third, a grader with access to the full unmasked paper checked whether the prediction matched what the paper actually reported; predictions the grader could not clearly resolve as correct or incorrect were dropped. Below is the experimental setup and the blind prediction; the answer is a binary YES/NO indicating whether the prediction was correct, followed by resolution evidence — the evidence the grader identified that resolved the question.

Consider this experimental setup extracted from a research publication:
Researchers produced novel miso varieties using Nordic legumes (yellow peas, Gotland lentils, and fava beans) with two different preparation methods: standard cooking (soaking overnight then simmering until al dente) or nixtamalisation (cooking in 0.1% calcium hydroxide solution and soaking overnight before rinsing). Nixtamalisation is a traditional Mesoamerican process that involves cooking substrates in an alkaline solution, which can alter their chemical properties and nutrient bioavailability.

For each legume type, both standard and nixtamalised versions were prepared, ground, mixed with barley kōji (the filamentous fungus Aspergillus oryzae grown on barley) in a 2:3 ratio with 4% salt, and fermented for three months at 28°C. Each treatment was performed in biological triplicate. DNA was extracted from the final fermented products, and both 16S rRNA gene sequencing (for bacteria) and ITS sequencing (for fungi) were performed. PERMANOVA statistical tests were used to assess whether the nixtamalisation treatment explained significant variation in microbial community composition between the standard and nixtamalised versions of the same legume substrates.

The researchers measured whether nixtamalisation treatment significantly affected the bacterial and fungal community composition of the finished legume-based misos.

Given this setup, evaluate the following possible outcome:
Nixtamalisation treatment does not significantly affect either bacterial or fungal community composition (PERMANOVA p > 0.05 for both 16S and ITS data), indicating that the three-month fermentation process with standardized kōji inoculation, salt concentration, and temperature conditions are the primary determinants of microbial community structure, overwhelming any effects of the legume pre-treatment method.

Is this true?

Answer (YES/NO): NO